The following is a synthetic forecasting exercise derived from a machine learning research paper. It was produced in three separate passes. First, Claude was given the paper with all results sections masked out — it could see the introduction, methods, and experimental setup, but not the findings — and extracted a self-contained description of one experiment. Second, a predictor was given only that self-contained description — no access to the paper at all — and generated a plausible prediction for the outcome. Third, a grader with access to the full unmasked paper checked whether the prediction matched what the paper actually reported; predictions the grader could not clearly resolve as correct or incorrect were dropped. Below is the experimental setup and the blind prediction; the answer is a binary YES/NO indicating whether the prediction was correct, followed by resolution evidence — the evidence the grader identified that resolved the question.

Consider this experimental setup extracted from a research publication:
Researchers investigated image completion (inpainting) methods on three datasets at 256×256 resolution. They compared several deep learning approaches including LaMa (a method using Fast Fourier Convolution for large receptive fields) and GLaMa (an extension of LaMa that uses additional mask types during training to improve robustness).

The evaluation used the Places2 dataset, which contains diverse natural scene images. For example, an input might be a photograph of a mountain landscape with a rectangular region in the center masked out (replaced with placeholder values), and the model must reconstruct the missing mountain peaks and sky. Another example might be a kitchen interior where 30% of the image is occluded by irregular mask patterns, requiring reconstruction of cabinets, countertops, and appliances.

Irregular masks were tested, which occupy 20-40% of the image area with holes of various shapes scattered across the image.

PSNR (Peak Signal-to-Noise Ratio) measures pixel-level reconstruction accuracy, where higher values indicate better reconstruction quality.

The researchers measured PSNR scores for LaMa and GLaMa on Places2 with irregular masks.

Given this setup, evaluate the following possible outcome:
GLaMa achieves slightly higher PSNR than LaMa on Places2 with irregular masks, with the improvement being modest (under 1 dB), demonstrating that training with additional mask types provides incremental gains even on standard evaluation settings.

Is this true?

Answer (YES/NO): NO